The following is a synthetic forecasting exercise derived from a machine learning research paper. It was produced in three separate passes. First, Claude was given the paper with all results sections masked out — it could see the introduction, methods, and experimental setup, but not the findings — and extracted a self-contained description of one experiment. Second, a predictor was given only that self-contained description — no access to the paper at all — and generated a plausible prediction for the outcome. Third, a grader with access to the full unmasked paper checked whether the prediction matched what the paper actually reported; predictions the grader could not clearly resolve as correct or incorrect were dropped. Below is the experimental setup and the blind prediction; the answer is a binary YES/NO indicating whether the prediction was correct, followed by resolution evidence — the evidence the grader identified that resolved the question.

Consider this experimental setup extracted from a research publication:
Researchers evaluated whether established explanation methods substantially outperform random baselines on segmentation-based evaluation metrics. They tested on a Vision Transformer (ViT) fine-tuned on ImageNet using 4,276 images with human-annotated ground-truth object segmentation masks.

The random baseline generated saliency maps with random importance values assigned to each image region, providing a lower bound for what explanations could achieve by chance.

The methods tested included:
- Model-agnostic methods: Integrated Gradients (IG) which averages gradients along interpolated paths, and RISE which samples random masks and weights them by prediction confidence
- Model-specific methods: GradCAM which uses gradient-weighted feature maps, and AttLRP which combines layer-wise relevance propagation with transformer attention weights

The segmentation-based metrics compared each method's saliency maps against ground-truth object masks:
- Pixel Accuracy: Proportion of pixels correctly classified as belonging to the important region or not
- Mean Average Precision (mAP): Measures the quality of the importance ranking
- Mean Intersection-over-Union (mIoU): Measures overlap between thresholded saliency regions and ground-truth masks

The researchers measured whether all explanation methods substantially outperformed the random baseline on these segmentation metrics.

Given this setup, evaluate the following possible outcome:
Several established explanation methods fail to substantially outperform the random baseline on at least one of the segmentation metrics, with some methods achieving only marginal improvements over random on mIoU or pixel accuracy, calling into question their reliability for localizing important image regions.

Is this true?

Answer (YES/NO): YES